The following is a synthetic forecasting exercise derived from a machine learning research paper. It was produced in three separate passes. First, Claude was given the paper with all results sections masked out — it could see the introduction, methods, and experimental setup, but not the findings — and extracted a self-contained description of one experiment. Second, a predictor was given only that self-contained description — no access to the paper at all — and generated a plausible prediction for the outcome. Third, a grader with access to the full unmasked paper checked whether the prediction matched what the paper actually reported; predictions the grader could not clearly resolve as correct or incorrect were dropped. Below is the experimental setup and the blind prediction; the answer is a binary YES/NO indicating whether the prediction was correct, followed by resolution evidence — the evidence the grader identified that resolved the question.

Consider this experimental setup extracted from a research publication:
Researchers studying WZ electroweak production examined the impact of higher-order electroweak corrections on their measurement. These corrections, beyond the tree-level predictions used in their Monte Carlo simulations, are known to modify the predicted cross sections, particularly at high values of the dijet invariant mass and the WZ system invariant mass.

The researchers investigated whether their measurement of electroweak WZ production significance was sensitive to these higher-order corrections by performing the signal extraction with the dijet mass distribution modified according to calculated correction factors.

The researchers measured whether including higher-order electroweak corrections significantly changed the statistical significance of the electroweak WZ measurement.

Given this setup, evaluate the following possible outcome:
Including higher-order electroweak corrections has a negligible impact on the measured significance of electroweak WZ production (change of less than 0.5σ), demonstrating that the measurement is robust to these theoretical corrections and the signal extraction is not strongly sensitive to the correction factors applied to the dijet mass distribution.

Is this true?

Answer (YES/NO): YES